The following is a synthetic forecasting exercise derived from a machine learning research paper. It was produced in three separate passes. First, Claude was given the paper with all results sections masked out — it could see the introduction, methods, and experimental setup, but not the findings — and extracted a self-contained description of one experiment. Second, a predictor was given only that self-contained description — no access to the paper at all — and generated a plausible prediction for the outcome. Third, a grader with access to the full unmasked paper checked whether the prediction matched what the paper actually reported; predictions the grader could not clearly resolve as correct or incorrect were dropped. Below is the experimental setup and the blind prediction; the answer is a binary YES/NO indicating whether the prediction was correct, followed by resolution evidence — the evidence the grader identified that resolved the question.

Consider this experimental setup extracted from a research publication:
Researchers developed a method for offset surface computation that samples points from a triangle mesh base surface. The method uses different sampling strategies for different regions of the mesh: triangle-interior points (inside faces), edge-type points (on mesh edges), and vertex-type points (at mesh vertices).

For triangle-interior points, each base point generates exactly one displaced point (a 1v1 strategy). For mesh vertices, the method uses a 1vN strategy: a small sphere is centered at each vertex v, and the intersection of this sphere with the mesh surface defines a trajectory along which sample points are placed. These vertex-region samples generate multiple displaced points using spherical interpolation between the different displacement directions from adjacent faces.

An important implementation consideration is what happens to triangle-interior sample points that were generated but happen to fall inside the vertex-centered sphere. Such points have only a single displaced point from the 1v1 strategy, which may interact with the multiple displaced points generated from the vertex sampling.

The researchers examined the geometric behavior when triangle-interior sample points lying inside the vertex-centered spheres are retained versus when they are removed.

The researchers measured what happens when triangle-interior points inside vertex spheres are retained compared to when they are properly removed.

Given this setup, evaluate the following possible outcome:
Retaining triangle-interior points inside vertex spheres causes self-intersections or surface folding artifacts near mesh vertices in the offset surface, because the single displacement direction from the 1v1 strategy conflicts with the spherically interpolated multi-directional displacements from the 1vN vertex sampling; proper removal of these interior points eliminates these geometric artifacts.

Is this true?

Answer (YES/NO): NO